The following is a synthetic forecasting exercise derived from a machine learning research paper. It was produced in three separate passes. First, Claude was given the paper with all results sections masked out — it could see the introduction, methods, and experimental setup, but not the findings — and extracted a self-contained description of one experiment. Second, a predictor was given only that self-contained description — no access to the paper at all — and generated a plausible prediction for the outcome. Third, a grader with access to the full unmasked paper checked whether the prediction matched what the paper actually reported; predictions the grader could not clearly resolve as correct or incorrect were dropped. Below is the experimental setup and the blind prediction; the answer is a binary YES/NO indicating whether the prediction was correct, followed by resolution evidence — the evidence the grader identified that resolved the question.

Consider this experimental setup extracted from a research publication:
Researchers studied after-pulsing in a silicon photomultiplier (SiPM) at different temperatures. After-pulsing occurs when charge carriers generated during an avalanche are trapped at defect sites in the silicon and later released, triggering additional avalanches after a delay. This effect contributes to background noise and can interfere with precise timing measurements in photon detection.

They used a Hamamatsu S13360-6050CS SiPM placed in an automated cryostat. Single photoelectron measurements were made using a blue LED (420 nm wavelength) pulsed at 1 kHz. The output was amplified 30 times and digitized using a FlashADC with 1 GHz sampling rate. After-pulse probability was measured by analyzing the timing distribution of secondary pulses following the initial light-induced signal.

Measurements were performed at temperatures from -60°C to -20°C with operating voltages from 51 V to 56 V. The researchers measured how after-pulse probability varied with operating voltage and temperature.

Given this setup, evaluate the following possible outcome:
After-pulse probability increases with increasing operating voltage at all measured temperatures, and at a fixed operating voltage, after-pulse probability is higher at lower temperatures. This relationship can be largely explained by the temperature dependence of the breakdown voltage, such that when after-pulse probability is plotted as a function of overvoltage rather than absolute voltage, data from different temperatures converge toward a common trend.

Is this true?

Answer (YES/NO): NO